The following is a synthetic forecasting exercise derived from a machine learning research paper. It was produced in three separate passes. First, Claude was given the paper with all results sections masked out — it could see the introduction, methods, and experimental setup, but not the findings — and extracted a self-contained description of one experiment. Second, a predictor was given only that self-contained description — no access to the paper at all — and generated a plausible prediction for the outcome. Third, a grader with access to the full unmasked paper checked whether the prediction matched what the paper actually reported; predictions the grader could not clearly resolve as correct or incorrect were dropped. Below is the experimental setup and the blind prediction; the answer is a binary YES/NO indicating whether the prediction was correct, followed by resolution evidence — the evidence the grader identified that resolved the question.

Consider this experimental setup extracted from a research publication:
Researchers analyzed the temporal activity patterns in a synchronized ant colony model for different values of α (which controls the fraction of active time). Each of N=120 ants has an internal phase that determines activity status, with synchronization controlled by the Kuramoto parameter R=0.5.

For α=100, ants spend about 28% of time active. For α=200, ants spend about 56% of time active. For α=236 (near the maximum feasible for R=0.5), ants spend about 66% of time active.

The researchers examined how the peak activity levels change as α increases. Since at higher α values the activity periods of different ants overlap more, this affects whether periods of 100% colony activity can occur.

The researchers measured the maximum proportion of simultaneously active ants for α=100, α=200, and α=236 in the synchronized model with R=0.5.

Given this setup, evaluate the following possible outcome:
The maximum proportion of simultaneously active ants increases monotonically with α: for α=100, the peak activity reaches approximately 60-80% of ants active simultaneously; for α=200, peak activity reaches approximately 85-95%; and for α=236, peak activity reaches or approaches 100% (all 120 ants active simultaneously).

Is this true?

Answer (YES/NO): NO